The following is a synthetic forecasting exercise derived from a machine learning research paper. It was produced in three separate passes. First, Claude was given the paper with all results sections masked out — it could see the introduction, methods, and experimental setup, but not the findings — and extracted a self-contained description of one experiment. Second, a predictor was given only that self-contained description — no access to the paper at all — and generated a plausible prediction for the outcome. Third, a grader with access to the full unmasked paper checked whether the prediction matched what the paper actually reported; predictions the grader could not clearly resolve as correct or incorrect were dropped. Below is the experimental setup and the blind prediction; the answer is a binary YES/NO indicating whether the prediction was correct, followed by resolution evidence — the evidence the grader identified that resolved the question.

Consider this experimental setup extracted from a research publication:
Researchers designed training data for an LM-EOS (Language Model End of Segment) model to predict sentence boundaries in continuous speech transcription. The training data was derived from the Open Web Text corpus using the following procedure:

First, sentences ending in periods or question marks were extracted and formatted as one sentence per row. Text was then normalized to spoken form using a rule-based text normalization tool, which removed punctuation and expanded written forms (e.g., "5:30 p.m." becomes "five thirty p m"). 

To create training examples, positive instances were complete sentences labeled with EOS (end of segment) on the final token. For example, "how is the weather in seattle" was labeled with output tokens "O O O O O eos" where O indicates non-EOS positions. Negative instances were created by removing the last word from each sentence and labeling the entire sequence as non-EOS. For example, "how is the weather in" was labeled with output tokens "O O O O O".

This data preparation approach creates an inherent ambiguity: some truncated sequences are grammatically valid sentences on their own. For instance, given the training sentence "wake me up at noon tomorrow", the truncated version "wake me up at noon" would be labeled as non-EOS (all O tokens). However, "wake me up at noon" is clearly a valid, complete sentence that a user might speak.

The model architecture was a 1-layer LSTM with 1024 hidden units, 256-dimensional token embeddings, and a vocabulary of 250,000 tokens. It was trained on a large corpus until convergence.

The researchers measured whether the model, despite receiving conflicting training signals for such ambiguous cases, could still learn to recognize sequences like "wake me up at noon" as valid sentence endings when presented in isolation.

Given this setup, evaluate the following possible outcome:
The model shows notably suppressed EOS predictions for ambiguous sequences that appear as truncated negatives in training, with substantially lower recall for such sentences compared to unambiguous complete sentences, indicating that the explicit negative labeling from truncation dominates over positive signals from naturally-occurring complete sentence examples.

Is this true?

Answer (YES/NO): NO